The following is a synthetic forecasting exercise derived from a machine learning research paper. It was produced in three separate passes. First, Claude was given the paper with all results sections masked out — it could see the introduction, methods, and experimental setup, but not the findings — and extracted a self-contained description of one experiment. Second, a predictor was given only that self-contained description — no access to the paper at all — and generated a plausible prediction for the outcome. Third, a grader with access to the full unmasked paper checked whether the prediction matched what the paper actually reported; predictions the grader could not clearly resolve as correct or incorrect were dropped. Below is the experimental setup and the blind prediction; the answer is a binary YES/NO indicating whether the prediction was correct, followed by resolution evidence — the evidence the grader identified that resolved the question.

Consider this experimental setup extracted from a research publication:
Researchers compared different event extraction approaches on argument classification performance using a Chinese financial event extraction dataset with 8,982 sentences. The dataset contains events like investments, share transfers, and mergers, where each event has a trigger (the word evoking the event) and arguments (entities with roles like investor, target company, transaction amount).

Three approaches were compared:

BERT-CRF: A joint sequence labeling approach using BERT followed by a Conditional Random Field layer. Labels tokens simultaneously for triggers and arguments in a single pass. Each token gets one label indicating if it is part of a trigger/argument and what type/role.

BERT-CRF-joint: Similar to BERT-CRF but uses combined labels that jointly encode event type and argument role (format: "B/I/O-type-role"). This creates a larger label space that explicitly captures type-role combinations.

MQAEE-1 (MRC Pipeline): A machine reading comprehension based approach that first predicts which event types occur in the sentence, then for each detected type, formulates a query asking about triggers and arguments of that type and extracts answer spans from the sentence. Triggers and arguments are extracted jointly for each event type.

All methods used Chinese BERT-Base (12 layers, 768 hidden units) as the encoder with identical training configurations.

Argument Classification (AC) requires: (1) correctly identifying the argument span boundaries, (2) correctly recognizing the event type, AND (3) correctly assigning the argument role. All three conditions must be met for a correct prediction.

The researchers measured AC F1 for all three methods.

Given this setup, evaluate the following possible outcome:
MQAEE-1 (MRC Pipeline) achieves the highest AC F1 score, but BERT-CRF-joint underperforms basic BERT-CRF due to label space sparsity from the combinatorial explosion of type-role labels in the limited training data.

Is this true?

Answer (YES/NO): NO